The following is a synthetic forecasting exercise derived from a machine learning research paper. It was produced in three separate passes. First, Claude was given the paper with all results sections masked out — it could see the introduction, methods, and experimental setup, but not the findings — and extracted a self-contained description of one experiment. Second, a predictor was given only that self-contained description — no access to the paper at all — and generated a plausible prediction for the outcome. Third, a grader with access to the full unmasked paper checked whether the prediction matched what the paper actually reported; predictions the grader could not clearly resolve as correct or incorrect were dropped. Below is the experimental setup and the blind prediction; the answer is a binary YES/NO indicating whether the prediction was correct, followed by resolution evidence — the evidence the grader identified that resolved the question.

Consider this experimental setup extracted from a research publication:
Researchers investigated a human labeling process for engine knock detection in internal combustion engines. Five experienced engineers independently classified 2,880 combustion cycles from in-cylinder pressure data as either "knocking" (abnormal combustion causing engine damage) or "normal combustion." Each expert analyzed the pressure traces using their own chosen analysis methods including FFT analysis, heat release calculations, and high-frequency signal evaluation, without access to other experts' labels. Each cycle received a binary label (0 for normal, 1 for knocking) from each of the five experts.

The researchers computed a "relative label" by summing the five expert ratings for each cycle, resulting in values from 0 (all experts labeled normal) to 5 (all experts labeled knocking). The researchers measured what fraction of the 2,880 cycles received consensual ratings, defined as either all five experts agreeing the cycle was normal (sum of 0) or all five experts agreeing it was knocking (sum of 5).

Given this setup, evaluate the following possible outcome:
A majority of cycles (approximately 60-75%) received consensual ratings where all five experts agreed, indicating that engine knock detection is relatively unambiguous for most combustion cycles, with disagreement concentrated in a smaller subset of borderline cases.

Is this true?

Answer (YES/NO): YES